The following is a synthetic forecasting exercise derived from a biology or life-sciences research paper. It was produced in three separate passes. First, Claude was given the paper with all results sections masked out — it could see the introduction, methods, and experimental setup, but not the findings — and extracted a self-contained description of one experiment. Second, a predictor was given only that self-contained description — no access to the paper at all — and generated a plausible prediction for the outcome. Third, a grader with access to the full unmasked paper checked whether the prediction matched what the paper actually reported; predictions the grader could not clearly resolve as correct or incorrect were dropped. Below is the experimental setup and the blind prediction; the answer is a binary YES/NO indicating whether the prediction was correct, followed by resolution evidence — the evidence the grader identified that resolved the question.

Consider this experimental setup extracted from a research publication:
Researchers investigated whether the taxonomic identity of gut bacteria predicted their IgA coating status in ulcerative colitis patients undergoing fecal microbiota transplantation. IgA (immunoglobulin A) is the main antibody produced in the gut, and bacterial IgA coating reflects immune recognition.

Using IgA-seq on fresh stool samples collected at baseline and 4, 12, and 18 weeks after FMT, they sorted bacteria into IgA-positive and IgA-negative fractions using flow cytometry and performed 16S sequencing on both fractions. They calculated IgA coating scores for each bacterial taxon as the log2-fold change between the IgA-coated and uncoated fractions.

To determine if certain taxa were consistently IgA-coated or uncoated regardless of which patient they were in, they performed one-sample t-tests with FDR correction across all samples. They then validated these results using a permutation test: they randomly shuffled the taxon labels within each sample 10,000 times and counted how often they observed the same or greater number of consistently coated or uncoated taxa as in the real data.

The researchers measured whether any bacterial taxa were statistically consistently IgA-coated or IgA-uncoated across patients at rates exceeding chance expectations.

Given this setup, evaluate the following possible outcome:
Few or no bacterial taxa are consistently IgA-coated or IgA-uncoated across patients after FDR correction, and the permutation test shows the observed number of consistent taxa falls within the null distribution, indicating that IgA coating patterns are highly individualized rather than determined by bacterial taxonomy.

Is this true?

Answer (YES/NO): NO